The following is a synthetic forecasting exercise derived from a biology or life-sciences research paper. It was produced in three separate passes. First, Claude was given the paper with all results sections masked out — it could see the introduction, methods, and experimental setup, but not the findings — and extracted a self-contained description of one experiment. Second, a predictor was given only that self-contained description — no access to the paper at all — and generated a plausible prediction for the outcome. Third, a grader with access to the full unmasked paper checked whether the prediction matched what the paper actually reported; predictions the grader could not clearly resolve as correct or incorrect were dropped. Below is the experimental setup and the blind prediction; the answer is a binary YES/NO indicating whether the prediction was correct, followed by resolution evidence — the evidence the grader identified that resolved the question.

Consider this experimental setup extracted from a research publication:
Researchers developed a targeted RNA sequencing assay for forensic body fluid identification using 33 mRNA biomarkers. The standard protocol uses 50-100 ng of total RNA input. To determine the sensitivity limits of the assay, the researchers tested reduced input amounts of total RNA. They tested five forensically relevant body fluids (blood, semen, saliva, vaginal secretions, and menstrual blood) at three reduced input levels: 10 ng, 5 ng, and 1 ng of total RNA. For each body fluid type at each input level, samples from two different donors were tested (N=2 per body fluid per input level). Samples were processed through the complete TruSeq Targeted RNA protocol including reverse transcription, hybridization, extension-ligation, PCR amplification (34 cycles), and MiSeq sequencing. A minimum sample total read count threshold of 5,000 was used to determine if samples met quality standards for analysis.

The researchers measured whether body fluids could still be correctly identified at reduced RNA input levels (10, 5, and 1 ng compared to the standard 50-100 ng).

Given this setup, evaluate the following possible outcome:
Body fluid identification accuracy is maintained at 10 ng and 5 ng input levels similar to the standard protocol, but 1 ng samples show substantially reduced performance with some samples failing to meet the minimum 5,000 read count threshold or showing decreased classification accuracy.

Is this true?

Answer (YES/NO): NO